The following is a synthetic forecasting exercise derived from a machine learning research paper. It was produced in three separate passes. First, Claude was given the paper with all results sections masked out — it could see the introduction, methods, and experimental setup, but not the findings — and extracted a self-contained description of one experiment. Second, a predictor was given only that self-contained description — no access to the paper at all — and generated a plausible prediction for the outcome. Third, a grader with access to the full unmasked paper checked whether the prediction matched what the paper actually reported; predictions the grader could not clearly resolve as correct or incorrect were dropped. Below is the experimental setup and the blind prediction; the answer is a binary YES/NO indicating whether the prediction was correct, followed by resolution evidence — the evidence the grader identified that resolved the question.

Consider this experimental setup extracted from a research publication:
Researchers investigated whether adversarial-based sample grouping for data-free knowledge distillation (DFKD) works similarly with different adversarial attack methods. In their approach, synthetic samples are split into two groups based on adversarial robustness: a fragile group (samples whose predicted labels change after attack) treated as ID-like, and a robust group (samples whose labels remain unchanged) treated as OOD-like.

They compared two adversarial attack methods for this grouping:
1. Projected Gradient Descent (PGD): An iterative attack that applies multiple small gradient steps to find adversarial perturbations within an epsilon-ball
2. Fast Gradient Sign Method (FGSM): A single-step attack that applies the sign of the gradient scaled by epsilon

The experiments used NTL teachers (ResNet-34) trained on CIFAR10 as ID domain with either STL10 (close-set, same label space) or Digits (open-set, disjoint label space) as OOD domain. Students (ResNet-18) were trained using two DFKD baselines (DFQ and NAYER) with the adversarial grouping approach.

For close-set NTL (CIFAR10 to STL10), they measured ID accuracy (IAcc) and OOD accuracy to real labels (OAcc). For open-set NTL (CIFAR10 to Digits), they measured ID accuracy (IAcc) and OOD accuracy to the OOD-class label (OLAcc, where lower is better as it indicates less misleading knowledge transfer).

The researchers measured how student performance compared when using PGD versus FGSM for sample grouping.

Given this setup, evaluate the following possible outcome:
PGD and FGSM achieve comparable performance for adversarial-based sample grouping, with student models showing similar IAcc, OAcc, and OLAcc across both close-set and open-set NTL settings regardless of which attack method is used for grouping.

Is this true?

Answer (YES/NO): YES